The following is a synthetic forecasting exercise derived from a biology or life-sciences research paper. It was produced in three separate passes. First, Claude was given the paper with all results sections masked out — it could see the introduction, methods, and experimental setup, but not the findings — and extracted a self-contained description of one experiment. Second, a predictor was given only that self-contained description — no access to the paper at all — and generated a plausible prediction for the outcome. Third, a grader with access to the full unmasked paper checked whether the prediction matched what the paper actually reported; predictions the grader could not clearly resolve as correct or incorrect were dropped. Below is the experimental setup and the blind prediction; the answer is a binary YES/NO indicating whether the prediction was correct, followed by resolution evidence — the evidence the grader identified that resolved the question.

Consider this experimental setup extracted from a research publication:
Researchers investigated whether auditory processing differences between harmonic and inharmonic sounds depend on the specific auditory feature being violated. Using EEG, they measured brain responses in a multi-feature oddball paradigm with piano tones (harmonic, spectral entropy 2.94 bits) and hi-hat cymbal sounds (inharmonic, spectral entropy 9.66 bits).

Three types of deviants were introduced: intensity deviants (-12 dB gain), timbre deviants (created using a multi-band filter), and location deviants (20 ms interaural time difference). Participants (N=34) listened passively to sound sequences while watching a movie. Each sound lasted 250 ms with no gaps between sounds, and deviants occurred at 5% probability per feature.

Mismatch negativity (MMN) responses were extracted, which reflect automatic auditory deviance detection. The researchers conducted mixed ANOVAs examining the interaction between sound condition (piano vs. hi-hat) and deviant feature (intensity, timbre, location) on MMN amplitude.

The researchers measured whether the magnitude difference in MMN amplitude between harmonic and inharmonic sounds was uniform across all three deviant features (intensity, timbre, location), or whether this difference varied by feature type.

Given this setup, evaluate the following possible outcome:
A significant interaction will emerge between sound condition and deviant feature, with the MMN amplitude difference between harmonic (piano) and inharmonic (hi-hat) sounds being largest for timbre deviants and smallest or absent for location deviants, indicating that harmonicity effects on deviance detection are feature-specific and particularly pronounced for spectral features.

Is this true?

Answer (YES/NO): NO